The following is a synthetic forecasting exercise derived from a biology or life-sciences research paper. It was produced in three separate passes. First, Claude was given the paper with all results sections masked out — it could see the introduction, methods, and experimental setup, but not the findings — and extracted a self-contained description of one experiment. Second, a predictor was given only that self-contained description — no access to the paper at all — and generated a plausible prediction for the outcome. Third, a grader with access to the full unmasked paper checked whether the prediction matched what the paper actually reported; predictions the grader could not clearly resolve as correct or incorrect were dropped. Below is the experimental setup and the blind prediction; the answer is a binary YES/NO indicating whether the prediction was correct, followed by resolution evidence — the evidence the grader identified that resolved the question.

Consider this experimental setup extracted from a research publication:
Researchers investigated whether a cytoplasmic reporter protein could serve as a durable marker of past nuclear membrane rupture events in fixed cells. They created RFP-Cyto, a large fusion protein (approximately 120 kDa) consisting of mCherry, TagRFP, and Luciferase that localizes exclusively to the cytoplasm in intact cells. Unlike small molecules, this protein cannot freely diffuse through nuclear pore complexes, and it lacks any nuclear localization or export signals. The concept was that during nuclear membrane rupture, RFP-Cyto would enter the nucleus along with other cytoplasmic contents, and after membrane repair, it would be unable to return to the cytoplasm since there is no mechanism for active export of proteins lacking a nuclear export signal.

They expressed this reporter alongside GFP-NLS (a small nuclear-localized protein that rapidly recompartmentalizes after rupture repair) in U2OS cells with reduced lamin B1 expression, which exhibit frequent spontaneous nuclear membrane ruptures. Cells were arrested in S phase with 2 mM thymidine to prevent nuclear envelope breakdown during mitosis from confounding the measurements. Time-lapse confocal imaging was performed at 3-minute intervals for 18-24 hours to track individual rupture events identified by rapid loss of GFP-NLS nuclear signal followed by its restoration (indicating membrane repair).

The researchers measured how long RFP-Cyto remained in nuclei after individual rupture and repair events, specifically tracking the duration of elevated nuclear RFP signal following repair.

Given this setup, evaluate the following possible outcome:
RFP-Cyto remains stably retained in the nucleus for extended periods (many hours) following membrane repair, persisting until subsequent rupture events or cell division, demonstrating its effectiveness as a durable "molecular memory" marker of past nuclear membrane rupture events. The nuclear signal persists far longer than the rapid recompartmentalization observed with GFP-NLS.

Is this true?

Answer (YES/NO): YES